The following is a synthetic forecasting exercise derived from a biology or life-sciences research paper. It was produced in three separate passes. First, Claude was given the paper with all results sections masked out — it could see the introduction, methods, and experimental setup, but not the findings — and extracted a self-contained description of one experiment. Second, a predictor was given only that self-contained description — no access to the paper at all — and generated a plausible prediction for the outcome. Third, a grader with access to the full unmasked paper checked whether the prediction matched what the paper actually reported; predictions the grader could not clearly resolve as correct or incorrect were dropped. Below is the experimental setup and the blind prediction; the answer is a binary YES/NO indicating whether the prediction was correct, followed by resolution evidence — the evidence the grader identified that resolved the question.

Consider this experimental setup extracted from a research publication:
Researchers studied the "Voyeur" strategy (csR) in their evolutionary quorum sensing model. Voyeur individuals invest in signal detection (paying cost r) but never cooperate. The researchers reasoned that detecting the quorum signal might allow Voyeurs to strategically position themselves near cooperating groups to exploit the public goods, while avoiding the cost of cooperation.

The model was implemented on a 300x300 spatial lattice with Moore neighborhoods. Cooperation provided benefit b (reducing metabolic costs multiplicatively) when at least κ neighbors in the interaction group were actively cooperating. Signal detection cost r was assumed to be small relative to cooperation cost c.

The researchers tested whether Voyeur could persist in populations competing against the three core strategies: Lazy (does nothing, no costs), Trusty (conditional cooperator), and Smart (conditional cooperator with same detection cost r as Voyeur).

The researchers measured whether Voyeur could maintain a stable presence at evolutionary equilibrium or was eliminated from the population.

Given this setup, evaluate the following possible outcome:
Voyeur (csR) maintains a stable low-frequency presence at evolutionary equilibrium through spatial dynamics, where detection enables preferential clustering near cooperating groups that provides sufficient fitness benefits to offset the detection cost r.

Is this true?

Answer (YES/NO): NO